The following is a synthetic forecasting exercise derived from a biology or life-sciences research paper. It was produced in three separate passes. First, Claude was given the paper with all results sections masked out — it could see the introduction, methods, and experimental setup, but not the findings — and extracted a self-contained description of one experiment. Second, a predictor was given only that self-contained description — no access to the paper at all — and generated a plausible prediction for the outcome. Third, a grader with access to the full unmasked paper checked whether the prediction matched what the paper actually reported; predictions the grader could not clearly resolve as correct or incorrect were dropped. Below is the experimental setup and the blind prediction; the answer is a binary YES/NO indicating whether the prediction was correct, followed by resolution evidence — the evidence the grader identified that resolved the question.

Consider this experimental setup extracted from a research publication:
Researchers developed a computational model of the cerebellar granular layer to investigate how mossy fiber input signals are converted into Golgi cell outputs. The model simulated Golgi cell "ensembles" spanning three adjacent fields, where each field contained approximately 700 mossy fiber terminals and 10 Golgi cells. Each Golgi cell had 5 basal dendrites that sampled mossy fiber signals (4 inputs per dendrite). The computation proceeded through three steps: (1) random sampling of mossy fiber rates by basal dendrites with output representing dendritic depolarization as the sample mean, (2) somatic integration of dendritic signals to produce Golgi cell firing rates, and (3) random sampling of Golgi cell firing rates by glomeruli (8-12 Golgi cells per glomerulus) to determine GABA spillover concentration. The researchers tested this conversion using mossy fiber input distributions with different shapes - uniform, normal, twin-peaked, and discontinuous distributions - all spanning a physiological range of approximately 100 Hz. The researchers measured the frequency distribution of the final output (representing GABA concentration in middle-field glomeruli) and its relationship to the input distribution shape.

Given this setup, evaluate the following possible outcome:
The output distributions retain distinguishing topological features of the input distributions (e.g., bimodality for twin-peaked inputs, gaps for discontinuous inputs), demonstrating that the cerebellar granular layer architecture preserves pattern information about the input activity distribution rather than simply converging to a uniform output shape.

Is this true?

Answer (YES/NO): NO